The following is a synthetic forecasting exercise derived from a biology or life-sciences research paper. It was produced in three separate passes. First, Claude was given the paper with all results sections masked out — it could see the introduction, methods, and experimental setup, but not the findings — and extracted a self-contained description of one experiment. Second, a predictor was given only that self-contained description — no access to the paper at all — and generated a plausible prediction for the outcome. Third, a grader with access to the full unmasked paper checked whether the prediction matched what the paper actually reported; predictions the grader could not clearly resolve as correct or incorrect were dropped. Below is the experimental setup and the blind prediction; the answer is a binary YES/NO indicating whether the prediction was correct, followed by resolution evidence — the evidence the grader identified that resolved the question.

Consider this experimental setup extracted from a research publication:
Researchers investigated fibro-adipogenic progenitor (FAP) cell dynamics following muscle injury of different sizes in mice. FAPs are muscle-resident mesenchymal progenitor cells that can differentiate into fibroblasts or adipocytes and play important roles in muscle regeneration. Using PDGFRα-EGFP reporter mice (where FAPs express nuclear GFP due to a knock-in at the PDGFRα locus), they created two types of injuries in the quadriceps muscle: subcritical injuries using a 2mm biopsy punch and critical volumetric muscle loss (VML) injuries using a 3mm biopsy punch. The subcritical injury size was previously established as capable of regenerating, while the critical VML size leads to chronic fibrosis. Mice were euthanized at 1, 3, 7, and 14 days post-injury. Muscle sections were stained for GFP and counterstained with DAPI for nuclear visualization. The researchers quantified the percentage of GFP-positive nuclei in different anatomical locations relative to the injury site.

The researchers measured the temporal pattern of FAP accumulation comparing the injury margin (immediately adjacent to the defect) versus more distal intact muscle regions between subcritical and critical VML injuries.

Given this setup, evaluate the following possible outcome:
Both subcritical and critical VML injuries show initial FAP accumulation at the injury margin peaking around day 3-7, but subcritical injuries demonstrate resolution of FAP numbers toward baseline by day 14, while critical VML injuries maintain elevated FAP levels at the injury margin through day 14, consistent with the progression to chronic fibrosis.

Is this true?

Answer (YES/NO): YES